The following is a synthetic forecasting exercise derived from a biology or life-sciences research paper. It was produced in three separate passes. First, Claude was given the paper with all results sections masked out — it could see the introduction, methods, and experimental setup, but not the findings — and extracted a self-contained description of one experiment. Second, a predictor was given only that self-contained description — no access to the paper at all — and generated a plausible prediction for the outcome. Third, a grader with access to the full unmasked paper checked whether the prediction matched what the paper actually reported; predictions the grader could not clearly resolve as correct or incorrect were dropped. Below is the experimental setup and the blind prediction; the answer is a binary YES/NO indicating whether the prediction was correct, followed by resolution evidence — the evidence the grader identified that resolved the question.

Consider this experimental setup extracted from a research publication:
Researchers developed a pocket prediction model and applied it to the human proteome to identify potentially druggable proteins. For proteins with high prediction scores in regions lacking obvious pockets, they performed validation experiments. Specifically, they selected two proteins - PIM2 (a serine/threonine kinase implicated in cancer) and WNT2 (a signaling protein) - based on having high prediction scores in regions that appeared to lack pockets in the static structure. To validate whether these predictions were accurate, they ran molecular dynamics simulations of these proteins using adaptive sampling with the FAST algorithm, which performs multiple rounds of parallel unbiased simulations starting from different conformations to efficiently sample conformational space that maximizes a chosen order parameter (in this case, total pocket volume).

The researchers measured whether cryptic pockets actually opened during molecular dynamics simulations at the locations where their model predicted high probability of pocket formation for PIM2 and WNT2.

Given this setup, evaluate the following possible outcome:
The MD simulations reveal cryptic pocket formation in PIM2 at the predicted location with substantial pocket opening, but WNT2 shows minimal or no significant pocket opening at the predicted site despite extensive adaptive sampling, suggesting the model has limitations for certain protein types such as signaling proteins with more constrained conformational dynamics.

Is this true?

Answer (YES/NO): NO